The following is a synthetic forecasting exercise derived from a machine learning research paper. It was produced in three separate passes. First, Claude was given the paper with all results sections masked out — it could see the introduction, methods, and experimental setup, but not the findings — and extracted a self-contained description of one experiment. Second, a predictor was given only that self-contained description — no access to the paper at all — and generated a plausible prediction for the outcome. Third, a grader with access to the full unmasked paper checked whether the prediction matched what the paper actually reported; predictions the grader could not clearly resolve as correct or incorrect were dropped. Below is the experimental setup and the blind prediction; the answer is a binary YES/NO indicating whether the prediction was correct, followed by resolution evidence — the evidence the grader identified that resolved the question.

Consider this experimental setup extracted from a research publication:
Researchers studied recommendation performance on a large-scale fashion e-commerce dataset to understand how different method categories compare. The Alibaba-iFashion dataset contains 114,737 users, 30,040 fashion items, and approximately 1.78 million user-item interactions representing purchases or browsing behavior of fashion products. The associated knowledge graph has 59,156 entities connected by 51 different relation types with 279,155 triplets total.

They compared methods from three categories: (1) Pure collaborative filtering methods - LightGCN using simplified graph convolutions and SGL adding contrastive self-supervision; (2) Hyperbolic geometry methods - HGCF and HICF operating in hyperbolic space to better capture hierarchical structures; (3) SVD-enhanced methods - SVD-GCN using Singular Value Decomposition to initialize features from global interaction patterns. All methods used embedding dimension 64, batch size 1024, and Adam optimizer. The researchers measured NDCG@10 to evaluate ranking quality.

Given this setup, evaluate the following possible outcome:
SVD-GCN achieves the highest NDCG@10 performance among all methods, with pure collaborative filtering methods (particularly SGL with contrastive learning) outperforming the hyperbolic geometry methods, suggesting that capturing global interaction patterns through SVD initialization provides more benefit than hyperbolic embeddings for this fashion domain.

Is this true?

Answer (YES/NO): NO